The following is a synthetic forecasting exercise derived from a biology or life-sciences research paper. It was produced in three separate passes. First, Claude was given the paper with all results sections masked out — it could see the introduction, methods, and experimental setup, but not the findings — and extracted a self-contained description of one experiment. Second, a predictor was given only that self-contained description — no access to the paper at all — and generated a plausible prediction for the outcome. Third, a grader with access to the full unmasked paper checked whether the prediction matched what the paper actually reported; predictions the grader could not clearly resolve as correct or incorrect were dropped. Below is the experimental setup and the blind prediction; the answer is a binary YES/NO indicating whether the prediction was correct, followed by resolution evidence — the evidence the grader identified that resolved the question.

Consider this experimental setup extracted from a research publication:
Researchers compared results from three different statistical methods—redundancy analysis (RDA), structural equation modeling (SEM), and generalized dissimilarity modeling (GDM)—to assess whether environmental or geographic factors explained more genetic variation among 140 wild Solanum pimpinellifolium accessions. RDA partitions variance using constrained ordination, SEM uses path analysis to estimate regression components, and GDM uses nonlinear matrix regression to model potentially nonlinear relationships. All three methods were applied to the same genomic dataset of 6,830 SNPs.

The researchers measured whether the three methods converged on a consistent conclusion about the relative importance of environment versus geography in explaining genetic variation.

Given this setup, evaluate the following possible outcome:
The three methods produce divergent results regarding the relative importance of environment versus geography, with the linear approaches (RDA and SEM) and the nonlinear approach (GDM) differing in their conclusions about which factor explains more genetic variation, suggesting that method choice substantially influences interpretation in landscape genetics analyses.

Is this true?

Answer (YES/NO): NO